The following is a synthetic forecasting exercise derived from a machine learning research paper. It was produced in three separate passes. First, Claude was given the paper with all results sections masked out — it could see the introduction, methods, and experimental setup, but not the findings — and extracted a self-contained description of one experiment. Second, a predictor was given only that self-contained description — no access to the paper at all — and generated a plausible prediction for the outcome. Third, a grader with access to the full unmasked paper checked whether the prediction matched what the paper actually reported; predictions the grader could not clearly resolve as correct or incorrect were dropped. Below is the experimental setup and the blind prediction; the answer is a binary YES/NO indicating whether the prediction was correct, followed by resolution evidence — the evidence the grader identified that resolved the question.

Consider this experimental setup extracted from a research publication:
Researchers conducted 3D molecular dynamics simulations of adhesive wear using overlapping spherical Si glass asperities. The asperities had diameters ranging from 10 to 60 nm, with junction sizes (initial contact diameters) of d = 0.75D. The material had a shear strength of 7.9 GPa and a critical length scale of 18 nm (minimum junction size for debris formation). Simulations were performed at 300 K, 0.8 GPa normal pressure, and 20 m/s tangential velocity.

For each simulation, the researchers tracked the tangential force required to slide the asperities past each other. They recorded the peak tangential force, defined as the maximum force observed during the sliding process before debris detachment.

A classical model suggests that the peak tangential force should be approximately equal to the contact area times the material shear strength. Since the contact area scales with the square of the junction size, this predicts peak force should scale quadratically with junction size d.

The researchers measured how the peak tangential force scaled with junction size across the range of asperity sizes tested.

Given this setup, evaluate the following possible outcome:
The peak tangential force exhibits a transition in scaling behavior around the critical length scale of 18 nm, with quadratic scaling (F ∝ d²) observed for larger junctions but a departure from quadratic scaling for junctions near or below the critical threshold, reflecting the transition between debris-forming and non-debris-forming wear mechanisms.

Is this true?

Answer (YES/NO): NO